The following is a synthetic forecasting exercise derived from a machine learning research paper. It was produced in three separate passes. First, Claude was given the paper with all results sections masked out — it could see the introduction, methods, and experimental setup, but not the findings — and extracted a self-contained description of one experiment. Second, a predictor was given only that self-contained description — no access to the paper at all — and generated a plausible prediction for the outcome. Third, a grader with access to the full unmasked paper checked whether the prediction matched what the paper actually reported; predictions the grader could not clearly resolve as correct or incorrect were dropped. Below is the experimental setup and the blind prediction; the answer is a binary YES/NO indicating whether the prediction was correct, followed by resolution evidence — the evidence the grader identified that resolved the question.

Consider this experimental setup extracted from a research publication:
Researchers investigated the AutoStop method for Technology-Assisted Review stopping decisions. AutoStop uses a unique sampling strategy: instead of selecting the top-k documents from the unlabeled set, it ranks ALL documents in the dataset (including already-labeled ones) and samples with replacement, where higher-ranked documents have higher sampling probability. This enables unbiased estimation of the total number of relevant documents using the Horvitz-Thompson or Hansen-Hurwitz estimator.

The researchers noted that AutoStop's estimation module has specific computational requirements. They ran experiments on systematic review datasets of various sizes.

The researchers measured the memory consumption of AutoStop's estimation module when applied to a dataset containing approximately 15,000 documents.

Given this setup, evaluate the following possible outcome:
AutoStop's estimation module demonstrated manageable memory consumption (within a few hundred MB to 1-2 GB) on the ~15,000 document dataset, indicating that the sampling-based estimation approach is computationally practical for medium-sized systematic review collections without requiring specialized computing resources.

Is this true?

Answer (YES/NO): NO